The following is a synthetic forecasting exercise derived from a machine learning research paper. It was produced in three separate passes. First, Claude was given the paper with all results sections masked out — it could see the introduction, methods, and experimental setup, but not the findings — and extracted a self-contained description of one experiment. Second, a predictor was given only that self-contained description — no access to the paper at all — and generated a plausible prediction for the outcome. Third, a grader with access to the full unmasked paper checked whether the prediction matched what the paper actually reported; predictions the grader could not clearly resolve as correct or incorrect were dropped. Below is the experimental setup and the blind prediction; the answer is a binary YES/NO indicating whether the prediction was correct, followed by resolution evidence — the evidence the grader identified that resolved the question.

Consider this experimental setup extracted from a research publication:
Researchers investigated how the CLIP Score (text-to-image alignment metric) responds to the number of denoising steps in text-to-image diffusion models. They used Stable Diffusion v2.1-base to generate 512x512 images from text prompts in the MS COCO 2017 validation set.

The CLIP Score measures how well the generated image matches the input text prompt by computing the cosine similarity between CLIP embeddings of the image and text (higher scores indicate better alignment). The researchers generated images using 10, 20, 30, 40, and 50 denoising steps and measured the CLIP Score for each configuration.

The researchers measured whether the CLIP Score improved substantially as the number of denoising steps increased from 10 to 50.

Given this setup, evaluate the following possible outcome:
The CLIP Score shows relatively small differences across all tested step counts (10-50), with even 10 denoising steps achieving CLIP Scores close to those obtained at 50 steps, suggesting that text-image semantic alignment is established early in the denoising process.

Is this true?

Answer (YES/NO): YES